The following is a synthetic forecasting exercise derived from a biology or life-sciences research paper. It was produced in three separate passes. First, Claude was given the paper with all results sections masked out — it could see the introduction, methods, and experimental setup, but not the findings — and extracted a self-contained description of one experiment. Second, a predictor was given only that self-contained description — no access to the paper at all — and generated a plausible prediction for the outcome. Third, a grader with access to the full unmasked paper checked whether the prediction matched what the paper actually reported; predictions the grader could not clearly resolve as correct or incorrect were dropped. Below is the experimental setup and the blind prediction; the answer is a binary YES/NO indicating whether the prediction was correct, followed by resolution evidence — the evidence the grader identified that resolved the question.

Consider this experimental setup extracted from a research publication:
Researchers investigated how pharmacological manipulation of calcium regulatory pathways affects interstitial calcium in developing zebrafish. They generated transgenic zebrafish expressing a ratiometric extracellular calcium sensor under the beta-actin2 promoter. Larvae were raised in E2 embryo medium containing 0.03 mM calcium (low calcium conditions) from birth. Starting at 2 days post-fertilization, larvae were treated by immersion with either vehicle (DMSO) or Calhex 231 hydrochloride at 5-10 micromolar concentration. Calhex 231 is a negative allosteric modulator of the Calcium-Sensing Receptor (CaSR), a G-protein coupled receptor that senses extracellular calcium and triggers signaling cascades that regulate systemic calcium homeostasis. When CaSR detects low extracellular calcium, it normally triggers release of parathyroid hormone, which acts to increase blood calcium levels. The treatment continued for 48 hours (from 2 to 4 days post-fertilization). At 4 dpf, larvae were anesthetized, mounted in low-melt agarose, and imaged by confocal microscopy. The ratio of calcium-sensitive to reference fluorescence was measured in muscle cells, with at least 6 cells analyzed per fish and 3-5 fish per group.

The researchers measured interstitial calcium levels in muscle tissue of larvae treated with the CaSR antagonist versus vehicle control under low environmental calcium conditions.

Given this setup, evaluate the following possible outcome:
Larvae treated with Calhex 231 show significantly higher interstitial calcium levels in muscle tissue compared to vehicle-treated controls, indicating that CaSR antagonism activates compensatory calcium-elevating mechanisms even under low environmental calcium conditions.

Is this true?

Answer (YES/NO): NO